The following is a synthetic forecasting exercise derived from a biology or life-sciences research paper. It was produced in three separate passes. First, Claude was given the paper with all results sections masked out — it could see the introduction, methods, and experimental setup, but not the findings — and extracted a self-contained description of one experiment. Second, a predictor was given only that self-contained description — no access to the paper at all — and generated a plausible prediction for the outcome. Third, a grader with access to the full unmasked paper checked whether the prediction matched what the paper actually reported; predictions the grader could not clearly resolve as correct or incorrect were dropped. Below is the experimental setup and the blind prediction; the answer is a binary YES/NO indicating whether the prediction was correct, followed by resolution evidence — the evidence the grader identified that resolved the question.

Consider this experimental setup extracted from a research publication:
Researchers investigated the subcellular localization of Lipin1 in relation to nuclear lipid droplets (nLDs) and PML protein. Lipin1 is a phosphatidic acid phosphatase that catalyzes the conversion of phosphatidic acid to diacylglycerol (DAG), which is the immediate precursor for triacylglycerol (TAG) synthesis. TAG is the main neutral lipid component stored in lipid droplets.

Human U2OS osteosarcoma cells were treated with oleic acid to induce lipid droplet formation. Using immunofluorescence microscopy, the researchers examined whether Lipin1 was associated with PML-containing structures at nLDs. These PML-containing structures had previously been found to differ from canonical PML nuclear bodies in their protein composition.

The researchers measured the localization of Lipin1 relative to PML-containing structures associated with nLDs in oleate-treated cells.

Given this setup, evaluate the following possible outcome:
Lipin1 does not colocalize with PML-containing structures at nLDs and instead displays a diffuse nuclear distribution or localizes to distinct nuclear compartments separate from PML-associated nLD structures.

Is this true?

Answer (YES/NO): NO